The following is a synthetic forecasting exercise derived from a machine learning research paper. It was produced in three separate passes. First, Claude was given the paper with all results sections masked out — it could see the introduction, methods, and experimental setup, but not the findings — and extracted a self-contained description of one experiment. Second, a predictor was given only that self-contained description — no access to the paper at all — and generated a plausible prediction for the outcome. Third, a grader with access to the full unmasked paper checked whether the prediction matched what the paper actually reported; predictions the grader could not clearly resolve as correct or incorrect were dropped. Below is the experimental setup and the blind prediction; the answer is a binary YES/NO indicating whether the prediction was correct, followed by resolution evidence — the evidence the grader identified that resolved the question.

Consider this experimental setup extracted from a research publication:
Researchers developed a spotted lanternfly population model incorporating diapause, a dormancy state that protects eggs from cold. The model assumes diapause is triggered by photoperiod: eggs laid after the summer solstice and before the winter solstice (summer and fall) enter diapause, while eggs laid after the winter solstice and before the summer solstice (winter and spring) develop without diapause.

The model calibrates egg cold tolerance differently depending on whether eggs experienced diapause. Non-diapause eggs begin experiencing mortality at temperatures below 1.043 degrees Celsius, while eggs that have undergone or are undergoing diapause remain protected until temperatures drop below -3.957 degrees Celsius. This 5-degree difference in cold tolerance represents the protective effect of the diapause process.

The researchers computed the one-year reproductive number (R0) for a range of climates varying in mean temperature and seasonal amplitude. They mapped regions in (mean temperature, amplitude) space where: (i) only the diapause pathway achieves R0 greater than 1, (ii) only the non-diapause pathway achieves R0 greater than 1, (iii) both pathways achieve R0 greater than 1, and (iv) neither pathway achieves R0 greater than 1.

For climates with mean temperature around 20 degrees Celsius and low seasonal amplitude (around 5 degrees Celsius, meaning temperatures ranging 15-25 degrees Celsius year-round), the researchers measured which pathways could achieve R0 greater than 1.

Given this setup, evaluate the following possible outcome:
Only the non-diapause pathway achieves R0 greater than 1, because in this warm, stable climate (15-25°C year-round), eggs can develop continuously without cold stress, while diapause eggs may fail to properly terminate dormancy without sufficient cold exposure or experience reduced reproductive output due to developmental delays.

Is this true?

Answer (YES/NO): NO